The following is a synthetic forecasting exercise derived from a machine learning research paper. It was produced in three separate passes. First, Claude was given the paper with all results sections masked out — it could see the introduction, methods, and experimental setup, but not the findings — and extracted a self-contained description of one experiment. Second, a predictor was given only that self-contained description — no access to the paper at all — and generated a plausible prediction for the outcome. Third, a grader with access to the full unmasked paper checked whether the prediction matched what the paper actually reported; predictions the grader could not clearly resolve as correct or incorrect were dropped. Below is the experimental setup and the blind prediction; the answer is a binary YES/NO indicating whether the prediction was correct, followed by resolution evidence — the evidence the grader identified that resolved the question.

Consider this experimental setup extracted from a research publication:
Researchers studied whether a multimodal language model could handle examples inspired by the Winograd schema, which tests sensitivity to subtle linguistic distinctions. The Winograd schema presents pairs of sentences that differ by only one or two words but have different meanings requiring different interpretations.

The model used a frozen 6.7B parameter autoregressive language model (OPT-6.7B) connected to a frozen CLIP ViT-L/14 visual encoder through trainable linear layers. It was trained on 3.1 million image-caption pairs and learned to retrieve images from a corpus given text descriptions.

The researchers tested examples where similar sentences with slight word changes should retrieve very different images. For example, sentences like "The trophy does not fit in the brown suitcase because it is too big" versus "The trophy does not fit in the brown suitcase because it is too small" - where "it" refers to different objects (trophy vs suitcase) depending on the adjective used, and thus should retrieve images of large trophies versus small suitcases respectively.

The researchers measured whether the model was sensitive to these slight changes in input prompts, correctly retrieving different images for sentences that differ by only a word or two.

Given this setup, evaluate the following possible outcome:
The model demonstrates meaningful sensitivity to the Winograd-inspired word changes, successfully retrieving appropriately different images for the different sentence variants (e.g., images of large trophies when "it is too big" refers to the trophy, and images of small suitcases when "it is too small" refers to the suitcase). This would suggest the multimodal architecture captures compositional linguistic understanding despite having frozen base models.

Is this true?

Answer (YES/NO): YES